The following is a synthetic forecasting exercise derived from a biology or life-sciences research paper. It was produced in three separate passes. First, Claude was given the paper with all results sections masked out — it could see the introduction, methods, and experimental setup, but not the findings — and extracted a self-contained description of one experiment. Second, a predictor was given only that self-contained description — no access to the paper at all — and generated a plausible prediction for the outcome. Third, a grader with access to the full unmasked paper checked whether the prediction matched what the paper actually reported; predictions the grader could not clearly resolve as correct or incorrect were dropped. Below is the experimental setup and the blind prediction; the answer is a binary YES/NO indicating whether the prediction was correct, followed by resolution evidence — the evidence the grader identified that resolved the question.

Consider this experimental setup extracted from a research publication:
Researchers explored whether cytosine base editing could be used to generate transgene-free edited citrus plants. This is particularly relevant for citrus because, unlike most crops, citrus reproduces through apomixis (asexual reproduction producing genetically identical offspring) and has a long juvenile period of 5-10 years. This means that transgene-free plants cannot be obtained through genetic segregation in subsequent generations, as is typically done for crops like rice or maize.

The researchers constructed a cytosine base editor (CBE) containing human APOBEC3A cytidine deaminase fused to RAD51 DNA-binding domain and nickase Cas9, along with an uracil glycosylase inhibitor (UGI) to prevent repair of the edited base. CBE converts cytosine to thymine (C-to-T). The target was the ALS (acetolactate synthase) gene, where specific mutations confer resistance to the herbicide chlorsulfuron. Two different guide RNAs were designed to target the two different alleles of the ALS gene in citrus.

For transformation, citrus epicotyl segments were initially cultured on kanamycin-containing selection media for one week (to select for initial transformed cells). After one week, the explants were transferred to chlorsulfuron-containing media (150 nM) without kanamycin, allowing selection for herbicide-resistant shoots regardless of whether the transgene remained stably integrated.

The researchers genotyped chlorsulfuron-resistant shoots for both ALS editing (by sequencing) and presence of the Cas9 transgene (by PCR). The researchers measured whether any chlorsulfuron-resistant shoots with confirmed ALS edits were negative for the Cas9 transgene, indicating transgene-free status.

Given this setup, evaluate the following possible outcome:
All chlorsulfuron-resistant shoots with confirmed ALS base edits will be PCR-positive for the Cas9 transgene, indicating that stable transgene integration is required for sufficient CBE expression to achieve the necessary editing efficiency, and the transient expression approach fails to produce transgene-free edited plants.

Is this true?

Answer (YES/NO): NO